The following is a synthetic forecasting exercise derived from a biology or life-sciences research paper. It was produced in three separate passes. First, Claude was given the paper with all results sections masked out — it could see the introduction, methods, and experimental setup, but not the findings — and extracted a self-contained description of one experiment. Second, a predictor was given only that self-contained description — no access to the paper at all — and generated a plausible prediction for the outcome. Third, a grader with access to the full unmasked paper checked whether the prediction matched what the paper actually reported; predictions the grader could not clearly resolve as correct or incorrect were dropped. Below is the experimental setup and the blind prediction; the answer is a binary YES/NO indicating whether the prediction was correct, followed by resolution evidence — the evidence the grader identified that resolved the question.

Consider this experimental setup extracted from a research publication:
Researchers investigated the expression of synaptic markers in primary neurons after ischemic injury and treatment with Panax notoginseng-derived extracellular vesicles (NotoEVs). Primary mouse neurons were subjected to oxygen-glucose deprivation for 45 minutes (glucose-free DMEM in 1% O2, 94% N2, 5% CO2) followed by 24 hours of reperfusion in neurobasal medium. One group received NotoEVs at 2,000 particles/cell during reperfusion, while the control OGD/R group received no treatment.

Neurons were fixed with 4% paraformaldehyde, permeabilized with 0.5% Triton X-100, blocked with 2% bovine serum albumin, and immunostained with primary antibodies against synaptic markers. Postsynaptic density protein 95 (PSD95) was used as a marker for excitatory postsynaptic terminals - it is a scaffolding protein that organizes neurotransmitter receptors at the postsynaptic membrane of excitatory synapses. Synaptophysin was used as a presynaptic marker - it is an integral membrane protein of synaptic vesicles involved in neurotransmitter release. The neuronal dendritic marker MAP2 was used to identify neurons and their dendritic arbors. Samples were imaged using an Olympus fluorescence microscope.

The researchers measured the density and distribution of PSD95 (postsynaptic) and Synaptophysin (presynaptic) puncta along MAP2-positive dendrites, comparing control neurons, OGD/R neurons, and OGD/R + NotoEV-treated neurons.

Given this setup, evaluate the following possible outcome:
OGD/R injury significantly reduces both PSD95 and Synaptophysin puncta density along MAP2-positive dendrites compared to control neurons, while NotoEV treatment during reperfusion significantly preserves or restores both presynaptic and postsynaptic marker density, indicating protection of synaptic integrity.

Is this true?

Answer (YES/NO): YES